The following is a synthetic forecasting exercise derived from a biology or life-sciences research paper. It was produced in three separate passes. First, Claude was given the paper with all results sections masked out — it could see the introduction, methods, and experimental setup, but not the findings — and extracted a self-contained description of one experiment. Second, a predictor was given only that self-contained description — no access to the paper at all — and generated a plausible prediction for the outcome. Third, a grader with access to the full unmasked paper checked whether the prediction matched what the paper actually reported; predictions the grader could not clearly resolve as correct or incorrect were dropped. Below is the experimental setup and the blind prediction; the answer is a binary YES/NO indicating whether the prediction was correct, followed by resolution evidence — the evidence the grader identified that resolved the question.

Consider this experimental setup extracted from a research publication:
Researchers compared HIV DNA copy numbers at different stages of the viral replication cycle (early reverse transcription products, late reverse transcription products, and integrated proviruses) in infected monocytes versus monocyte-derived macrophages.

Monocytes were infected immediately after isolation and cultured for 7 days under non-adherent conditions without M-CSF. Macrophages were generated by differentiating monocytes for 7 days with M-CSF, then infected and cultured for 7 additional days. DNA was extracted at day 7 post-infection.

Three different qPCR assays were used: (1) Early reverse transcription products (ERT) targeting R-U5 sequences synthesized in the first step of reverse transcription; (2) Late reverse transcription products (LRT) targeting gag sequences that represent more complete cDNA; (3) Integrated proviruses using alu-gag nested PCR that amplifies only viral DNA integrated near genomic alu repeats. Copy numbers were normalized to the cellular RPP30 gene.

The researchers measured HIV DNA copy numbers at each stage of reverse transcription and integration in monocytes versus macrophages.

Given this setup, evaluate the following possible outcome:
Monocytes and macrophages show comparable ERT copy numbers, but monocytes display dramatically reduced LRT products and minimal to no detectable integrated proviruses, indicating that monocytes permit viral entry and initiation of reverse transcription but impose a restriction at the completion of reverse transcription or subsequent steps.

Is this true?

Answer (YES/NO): NO